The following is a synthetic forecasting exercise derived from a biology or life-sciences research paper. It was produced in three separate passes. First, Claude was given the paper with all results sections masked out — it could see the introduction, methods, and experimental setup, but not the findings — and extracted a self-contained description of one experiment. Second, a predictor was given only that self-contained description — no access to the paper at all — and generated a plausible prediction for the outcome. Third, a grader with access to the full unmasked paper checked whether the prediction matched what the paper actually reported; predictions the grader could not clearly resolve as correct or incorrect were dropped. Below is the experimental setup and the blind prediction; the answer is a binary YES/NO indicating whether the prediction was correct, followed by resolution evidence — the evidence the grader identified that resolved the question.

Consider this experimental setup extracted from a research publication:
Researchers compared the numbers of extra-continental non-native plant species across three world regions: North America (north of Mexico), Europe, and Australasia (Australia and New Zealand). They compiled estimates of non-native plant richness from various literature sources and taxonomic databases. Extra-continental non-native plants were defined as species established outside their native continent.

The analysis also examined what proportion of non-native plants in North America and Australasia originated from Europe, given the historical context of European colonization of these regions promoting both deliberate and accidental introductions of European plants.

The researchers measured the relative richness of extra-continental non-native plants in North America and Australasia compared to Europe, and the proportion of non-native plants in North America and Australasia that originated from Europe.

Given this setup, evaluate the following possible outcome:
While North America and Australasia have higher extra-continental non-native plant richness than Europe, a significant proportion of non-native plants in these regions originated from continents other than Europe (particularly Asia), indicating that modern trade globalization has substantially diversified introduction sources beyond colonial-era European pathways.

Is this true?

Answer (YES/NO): NO